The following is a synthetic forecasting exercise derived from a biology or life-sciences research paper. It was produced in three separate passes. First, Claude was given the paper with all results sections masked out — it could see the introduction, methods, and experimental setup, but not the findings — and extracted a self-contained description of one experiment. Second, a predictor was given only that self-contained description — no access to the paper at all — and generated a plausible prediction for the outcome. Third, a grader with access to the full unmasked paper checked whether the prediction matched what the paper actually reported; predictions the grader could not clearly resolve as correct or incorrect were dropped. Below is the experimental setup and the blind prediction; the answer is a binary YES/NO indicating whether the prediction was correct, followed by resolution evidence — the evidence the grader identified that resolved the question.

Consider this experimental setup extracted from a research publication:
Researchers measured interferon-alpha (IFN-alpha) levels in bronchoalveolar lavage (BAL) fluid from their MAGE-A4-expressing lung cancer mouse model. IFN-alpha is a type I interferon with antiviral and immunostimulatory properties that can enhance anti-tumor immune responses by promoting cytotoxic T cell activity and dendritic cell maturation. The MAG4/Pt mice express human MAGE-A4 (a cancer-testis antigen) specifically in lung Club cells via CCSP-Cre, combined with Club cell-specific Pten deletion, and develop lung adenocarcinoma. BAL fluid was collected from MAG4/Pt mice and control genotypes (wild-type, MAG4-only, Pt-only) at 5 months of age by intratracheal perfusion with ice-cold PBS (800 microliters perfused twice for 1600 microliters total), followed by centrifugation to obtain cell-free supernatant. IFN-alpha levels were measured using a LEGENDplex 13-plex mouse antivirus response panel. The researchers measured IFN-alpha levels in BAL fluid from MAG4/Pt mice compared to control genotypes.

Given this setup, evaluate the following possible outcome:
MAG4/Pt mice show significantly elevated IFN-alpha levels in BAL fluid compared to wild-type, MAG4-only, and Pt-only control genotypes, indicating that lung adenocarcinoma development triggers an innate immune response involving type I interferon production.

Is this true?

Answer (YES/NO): NO